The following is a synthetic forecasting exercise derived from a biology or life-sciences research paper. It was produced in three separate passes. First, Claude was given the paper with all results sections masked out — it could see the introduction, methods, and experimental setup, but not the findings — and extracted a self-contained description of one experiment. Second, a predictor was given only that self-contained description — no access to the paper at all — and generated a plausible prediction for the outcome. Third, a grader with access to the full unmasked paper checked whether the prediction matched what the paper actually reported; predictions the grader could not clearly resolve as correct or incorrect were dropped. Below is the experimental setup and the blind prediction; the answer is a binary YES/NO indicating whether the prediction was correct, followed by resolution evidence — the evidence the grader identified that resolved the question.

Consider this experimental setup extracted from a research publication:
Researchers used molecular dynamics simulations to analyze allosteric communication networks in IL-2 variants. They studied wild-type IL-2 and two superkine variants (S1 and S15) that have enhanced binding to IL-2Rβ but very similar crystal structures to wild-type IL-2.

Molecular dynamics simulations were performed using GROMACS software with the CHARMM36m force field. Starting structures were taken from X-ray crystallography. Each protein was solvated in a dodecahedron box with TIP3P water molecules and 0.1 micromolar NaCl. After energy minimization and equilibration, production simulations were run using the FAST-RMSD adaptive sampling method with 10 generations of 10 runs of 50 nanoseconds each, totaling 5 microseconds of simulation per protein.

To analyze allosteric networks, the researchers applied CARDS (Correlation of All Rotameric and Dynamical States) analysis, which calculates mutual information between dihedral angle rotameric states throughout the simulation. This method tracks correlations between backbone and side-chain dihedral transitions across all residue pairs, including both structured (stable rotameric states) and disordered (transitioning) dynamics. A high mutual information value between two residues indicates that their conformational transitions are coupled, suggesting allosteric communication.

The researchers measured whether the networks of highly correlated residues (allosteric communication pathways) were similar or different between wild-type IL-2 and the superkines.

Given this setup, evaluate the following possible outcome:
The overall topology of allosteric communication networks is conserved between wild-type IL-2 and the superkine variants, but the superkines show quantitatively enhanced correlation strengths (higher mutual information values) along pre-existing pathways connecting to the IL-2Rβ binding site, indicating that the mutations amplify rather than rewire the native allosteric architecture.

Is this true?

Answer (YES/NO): NO